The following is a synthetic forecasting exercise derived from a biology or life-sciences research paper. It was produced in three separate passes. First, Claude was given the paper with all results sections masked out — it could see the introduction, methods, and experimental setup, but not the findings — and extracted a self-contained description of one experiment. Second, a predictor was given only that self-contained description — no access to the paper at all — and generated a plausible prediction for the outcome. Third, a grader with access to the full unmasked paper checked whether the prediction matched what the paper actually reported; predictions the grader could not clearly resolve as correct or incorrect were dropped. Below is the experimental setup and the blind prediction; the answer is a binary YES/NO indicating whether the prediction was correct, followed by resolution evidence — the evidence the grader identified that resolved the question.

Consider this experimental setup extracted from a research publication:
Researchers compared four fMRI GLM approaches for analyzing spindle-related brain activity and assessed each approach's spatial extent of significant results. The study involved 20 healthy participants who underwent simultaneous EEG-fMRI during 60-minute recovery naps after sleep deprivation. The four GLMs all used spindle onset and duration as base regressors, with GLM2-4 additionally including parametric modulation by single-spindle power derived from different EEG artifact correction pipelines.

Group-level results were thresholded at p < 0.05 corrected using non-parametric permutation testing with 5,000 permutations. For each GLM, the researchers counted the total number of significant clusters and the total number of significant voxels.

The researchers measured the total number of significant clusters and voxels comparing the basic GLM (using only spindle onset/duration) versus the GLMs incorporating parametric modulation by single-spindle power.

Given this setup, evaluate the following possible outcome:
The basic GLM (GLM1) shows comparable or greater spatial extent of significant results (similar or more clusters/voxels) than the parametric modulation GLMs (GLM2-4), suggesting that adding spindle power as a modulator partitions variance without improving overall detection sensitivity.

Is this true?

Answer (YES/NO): NO